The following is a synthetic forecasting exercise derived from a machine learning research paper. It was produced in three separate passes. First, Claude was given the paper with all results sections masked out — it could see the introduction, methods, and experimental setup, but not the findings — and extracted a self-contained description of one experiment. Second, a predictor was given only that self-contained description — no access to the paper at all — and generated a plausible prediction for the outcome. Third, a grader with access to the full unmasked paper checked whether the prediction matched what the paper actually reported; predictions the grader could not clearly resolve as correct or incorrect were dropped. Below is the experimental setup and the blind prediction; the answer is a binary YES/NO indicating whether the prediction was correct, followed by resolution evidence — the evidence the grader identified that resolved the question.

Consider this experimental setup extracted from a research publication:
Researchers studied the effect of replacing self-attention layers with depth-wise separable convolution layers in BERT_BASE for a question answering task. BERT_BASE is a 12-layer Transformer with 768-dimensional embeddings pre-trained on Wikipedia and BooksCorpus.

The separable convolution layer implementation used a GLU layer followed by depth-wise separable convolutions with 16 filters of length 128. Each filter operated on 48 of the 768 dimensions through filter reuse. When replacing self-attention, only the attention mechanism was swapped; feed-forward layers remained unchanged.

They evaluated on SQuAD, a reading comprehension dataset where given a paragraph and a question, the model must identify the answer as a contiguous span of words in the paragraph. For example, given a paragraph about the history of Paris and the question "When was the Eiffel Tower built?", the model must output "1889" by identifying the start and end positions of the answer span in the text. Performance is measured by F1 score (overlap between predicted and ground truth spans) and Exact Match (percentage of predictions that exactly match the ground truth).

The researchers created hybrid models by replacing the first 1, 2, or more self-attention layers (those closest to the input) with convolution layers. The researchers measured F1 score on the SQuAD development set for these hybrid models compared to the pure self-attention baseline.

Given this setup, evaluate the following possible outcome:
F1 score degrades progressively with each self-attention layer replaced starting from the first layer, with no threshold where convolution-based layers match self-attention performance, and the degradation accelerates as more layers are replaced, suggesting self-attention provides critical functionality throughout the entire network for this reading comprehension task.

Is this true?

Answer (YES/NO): NO